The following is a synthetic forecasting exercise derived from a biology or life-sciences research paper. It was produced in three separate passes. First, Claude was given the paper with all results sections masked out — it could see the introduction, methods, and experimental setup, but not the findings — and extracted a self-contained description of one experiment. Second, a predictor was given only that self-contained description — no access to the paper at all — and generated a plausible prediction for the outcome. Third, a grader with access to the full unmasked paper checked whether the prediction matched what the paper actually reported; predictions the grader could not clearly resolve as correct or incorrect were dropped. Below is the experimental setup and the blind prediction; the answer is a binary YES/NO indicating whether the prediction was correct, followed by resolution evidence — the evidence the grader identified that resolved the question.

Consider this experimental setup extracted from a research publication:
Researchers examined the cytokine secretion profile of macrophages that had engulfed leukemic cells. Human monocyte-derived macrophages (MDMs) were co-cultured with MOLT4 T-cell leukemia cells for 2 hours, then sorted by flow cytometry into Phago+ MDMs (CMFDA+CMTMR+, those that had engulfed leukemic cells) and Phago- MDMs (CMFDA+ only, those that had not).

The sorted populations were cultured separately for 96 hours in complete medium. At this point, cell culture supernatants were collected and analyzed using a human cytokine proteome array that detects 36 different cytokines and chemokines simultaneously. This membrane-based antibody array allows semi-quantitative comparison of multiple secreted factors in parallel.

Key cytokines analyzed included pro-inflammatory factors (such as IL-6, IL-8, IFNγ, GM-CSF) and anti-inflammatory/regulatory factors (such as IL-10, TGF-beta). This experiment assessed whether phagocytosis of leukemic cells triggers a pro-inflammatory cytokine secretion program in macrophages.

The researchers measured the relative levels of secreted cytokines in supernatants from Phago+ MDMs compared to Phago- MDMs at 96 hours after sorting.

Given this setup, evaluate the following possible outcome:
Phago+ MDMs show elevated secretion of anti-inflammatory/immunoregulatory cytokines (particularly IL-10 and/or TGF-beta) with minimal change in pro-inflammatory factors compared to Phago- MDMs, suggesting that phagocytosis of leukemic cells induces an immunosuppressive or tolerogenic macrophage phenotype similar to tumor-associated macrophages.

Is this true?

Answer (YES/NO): NO